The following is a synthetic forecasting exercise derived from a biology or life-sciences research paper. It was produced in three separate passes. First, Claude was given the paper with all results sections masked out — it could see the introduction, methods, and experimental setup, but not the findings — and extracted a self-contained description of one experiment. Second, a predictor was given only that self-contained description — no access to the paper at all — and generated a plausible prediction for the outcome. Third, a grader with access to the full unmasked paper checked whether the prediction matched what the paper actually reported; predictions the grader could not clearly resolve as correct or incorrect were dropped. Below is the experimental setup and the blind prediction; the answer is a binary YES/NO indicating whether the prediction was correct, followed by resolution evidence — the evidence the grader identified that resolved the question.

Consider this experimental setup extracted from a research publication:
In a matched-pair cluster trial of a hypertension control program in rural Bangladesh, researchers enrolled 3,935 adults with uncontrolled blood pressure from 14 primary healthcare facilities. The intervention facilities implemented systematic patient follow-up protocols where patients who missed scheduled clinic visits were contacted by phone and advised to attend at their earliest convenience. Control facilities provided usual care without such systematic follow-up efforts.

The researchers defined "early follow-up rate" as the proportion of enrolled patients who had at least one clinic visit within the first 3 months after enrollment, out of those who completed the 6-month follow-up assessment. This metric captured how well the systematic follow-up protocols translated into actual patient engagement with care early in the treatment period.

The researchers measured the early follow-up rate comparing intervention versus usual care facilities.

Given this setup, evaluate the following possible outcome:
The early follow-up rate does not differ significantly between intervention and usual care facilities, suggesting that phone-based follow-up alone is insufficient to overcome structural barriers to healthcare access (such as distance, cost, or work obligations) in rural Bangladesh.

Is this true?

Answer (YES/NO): NO